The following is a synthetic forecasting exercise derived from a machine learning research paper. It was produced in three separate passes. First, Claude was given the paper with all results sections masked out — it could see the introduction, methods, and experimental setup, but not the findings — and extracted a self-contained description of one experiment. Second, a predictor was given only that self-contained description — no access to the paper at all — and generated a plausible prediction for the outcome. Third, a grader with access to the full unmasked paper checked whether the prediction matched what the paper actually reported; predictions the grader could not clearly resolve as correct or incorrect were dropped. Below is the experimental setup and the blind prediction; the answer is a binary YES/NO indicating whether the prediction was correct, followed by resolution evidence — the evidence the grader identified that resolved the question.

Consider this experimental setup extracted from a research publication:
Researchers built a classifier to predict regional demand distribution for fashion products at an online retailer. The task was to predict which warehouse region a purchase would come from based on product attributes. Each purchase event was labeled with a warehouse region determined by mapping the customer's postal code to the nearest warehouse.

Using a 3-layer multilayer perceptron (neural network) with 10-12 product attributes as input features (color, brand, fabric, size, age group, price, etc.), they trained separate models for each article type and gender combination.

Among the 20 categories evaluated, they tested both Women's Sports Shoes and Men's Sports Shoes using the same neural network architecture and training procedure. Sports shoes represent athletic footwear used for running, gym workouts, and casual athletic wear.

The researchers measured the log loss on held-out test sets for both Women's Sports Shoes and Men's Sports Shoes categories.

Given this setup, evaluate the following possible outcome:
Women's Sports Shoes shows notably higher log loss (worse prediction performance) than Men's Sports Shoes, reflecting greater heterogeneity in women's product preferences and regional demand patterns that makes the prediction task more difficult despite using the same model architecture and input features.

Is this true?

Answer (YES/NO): NO